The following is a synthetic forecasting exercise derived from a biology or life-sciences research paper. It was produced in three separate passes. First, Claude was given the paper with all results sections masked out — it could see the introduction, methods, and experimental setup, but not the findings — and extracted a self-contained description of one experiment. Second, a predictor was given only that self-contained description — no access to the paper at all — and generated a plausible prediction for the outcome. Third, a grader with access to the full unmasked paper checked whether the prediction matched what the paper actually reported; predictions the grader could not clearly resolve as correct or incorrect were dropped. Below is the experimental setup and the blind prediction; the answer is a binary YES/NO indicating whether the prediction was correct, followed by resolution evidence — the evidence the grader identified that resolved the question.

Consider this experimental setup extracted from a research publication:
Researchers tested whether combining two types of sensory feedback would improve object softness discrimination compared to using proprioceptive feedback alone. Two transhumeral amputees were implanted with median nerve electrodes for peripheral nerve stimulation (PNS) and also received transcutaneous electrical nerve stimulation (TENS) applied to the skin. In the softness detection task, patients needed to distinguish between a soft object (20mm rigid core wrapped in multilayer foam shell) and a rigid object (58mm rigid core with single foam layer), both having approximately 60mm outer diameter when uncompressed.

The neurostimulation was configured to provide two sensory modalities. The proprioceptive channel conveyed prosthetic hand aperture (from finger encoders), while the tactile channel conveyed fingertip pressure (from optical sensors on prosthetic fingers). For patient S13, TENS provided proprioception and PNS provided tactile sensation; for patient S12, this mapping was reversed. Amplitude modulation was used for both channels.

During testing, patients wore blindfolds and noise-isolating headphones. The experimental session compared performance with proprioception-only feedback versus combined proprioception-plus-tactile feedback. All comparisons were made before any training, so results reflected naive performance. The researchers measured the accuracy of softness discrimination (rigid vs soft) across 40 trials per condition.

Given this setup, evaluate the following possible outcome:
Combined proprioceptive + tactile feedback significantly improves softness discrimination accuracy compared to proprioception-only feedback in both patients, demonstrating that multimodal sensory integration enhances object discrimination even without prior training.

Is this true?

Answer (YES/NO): NO